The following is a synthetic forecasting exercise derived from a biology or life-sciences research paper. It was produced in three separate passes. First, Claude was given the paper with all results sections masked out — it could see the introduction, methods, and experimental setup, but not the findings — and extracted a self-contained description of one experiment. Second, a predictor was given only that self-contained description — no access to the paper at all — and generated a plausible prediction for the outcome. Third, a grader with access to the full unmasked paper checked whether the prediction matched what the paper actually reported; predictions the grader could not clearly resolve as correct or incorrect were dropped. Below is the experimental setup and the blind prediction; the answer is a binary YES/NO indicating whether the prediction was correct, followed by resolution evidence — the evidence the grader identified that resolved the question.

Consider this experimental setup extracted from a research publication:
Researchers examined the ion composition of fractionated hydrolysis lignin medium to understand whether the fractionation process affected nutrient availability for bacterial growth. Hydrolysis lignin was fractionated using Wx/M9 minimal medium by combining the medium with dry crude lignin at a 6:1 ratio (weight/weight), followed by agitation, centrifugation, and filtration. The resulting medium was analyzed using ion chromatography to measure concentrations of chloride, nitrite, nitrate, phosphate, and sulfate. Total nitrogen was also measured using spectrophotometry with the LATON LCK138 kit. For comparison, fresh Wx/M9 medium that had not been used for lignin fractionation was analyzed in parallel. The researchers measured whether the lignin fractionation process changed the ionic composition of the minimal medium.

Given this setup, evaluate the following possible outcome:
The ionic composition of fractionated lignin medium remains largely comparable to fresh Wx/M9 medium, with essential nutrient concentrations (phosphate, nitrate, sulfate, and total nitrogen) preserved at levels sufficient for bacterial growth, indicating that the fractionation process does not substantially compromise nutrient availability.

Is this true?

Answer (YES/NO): NO